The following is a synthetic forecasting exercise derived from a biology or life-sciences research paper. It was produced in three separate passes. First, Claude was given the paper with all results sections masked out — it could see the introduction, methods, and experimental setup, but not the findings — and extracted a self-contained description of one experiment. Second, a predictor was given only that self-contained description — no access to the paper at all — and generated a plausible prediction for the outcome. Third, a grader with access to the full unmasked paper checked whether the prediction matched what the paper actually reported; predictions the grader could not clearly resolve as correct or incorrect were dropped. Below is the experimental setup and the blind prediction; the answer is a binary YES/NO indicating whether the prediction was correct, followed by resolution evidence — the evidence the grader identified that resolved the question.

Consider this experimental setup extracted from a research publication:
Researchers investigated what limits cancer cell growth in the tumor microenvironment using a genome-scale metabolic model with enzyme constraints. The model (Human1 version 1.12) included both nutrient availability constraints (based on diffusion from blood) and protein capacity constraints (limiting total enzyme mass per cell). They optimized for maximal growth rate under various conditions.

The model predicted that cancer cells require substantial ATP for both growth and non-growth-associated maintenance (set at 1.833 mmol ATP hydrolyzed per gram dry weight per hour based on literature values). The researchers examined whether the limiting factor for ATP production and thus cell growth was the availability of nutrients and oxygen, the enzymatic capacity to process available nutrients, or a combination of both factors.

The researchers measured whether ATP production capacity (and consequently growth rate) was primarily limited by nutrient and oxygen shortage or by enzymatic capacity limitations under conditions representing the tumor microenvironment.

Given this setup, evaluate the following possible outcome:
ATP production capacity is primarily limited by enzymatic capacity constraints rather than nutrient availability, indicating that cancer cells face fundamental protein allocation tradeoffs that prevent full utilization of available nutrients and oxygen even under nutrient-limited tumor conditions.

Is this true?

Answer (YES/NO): NO